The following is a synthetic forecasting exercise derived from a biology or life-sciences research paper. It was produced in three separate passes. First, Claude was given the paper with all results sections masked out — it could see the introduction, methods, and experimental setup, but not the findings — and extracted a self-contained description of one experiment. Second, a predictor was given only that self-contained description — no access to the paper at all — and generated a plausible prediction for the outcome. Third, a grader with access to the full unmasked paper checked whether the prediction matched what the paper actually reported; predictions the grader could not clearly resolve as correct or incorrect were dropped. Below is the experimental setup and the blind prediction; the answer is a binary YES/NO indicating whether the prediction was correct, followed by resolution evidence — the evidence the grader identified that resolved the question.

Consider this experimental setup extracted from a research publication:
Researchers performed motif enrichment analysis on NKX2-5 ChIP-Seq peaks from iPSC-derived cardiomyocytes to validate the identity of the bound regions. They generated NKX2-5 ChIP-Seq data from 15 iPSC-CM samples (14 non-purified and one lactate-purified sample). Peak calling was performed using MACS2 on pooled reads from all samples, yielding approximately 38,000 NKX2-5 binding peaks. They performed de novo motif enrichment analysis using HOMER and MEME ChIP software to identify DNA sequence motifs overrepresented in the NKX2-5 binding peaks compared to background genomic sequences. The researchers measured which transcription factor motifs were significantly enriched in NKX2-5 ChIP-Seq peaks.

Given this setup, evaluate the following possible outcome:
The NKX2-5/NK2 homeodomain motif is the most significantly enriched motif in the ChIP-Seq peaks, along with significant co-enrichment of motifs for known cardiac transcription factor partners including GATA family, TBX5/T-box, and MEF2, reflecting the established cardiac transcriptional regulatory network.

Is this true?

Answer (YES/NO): YES